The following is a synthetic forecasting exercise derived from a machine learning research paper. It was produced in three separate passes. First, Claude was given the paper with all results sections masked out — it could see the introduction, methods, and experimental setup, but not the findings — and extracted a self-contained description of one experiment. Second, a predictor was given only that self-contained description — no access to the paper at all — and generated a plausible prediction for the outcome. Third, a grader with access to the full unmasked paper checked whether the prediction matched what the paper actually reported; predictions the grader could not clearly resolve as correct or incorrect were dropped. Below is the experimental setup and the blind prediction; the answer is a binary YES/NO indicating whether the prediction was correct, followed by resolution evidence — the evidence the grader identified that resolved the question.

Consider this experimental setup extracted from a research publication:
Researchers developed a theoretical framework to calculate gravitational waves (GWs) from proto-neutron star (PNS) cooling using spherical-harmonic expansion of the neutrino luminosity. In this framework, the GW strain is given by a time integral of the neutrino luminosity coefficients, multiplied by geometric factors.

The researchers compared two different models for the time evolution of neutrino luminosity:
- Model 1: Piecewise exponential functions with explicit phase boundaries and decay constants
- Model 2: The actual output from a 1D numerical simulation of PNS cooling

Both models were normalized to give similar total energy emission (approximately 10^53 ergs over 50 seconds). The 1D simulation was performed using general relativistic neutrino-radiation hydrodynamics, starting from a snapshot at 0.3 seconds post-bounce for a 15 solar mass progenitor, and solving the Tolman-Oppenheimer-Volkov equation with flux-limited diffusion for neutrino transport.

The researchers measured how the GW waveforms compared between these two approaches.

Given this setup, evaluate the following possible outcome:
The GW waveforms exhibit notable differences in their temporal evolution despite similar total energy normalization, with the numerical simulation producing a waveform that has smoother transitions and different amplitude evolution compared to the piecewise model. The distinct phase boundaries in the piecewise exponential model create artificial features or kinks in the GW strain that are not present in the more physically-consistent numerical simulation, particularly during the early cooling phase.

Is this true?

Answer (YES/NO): NO